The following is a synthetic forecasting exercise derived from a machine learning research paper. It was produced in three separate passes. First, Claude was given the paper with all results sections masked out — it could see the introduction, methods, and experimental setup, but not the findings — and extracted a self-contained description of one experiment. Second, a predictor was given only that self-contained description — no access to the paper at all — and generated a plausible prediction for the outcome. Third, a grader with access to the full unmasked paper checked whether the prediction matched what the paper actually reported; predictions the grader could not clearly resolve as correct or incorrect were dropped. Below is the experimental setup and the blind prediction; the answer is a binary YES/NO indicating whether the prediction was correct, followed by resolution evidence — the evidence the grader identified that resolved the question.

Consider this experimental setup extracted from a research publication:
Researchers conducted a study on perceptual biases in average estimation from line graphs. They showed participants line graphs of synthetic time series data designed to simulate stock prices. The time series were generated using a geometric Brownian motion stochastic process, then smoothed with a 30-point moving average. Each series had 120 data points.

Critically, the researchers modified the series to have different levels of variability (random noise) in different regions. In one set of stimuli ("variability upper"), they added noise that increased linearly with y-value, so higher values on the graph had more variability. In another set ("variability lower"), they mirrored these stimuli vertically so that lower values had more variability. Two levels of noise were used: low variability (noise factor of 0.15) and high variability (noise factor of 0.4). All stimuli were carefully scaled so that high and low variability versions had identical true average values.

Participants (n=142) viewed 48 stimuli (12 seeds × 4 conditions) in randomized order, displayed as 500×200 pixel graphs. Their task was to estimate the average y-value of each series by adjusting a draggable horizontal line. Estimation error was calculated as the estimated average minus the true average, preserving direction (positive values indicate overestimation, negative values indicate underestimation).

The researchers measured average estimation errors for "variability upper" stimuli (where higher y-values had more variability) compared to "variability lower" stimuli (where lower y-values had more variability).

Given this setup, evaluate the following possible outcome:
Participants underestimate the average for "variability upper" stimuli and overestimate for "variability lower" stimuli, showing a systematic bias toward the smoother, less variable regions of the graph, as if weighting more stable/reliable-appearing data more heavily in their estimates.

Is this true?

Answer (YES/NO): NO